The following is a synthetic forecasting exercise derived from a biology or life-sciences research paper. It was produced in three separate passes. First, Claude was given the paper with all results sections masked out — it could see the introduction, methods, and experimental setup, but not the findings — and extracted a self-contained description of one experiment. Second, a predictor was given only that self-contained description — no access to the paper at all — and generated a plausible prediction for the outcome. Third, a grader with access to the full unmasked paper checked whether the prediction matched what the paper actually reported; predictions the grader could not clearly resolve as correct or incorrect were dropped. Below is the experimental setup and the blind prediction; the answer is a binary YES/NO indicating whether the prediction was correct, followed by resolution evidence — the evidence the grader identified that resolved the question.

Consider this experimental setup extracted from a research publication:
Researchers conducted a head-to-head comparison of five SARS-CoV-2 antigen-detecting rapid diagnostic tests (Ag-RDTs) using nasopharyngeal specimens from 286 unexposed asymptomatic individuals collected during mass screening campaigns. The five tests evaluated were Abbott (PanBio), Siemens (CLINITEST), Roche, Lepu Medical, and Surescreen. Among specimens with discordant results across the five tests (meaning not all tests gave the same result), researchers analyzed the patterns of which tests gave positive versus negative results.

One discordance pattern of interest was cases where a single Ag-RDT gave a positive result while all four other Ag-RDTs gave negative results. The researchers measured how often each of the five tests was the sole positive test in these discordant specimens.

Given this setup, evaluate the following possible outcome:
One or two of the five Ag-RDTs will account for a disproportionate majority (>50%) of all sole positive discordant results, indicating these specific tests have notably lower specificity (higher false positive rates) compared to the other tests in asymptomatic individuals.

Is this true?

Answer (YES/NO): YES